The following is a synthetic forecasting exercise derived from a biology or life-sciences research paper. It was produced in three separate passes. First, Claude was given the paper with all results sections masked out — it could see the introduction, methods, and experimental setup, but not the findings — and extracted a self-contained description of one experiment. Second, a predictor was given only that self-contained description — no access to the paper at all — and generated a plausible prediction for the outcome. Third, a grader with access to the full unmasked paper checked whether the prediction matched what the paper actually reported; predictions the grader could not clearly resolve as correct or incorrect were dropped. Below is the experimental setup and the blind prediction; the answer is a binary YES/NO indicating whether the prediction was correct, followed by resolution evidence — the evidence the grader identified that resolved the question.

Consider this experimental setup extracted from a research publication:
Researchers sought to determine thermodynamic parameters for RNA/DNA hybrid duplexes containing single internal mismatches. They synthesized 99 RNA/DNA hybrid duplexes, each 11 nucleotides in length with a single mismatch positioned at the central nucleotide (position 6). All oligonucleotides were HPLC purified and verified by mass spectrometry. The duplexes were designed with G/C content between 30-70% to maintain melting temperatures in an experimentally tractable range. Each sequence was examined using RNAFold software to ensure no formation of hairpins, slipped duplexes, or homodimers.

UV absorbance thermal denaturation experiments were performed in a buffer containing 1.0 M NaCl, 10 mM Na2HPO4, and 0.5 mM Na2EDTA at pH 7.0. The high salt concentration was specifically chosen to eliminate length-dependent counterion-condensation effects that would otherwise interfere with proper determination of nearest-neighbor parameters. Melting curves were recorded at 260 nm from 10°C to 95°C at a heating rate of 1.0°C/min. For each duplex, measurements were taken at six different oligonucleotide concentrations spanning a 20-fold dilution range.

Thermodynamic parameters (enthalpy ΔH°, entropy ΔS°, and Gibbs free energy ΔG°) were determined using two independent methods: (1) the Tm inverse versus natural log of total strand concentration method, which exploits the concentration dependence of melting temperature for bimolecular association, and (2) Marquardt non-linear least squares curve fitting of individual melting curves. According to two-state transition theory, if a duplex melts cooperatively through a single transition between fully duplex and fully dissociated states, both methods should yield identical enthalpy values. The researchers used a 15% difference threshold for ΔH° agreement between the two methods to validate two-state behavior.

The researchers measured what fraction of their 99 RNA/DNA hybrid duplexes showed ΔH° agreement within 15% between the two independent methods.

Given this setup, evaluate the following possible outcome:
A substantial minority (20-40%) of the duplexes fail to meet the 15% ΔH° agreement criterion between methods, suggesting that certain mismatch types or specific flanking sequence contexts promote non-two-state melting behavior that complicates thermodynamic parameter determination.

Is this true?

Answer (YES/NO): NO